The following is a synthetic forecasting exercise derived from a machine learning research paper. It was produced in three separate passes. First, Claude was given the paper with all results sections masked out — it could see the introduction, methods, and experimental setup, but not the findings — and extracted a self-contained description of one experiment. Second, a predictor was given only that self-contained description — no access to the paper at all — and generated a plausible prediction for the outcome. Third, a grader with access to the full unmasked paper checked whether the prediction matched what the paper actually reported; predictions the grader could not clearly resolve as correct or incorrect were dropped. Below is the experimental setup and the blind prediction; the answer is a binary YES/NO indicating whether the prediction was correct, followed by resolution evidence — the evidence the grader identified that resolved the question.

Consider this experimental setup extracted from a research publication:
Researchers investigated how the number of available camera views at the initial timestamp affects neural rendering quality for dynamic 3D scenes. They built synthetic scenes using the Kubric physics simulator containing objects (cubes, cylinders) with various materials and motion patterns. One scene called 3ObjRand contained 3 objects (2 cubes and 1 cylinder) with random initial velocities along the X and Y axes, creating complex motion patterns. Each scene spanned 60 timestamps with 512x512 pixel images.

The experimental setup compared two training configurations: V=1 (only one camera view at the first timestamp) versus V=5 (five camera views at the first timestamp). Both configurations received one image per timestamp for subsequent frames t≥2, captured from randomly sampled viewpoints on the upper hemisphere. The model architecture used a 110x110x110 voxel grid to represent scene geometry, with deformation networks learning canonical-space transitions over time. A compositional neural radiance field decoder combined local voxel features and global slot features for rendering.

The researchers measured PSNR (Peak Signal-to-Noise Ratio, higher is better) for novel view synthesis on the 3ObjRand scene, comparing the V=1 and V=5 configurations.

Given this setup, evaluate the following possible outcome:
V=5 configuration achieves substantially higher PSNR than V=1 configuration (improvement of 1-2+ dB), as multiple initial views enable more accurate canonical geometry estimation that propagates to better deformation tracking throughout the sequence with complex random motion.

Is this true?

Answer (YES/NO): NO